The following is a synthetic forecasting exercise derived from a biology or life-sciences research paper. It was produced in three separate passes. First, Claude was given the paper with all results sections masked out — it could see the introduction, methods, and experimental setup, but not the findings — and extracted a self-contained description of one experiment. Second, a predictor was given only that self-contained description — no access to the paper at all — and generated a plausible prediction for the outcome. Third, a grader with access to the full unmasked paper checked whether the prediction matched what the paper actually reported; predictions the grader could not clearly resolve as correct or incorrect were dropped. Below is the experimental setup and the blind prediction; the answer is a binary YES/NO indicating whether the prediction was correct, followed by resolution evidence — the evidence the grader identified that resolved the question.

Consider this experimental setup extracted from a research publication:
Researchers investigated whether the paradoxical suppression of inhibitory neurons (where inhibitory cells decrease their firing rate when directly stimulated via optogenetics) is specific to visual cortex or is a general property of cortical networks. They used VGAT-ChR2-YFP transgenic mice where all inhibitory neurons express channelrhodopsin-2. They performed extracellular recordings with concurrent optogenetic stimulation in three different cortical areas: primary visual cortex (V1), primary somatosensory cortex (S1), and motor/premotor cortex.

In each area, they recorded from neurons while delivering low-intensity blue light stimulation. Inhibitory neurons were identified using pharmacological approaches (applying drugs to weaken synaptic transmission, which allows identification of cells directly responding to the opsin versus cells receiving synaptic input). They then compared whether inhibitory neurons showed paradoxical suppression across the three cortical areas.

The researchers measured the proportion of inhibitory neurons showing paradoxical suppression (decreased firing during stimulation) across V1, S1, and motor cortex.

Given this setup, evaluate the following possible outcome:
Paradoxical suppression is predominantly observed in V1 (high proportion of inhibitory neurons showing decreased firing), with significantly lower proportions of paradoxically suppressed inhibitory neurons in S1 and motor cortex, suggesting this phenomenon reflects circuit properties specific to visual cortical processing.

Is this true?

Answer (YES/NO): NO